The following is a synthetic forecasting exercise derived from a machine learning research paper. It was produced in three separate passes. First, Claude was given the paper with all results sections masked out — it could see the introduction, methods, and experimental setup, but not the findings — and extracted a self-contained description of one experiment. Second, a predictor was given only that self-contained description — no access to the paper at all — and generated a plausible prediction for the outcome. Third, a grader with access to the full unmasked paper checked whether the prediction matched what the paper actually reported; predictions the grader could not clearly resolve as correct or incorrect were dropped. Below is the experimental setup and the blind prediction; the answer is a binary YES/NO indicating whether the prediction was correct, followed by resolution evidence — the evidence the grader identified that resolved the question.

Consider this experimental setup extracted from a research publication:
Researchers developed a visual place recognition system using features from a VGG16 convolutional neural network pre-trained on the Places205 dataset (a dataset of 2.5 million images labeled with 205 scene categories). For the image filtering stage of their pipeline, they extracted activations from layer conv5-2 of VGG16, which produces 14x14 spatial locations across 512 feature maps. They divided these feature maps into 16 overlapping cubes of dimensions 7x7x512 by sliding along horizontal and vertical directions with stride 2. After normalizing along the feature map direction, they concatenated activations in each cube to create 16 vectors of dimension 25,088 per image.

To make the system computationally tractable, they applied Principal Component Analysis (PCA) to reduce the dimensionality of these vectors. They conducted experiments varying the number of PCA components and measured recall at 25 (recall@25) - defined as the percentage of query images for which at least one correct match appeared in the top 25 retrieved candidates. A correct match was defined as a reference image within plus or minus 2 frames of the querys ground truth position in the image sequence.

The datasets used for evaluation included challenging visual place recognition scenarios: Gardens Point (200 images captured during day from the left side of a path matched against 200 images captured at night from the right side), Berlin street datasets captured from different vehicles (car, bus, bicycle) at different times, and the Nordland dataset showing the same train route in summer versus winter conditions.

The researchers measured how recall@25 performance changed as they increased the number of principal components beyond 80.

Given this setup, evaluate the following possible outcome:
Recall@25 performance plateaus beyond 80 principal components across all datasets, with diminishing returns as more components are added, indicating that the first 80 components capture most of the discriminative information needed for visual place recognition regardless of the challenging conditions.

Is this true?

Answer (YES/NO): YES